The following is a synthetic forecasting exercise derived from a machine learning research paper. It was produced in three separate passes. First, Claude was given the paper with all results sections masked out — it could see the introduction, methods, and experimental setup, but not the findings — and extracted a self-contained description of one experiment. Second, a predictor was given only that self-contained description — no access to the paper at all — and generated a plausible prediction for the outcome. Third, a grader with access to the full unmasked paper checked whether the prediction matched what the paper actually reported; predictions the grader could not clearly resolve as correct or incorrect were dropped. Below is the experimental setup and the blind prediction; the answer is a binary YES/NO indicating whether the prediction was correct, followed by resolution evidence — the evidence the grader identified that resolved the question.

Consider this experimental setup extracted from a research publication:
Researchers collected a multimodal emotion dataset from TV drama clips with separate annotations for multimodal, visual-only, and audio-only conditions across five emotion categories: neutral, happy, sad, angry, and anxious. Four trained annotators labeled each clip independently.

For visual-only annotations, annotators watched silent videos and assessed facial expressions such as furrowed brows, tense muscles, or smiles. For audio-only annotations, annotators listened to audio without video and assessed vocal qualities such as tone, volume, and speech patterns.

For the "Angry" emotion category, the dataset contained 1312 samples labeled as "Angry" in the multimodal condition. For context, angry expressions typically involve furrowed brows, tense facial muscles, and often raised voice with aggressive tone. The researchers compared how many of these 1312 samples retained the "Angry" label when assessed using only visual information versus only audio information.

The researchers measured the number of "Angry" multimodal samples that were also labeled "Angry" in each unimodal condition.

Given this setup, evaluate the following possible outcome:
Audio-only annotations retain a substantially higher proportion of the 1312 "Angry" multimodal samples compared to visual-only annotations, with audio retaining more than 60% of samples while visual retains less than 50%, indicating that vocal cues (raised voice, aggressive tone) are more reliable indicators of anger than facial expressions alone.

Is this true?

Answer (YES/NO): NO